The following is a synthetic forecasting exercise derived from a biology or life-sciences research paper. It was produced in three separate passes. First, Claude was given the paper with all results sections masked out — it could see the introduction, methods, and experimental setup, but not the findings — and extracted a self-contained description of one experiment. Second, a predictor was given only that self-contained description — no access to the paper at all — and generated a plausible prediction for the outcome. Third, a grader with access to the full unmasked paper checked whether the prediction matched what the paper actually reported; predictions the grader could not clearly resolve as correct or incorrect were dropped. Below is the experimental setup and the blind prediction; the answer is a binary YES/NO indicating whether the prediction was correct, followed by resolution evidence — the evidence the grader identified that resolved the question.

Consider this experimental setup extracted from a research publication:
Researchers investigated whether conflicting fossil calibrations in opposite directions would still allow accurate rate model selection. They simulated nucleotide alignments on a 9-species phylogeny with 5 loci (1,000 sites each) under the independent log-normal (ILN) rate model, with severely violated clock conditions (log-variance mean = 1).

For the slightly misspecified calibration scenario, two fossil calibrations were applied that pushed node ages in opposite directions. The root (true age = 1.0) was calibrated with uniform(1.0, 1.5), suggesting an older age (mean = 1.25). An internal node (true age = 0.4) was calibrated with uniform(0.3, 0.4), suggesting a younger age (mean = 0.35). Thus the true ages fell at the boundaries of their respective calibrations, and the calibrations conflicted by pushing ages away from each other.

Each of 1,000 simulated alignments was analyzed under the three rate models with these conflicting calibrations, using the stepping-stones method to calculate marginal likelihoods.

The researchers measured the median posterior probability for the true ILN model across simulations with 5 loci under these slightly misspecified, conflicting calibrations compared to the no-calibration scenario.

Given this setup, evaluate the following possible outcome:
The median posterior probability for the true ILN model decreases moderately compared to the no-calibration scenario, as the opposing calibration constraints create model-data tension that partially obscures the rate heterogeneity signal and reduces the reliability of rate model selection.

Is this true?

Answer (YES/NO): NO